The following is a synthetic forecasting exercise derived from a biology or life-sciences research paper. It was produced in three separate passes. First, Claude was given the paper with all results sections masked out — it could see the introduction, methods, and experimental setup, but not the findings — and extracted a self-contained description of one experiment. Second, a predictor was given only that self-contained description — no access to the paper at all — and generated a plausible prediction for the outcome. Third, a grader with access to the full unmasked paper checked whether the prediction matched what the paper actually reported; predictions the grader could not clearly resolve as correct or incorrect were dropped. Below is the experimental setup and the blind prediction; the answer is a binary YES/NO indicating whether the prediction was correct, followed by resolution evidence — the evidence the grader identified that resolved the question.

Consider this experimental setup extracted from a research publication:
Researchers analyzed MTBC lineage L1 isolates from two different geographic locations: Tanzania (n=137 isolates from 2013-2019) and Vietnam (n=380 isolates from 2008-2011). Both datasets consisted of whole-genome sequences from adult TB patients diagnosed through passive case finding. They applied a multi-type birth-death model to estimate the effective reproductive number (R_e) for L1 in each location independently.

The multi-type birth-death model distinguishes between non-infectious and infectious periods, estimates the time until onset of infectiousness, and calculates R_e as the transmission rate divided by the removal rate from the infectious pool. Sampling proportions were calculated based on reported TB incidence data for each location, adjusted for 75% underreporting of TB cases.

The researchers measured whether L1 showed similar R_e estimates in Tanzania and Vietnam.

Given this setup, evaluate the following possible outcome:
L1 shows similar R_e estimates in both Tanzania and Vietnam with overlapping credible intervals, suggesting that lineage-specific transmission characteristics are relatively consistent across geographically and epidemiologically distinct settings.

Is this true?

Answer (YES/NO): NO